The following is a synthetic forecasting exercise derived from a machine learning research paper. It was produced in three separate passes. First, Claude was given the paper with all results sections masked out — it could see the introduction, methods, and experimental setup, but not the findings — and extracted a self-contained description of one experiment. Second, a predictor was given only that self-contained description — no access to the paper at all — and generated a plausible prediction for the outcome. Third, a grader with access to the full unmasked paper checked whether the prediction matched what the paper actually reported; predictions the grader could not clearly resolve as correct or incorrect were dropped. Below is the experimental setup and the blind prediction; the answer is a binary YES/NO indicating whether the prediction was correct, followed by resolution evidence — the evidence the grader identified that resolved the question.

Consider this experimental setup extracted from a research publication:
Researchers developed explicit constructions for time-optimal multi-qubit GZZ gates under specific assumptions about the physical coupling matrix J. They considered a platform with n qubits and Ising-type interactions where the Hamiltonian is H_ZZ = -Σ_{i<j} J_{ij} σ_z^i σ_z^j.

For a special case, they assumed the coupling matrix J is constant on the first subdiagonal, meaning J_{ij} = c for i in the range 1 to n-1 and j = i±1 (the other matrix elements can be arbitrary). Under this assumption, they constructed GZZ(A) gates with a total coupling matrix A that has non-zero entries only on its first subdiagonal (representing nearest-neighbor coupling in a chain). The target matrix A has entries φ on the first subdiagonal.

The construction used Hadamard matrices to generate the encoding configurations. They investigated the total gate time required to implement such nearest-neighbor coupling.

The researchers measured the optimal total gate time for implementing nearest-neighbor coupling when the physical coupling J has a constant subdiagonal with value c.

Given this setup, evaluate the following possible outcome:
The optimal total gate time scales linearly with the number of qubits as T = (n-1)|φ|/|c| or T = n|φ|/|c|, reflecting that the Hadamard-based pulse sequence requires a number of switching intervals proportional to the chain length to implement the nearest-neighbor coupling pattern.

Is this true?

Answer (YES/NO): NO